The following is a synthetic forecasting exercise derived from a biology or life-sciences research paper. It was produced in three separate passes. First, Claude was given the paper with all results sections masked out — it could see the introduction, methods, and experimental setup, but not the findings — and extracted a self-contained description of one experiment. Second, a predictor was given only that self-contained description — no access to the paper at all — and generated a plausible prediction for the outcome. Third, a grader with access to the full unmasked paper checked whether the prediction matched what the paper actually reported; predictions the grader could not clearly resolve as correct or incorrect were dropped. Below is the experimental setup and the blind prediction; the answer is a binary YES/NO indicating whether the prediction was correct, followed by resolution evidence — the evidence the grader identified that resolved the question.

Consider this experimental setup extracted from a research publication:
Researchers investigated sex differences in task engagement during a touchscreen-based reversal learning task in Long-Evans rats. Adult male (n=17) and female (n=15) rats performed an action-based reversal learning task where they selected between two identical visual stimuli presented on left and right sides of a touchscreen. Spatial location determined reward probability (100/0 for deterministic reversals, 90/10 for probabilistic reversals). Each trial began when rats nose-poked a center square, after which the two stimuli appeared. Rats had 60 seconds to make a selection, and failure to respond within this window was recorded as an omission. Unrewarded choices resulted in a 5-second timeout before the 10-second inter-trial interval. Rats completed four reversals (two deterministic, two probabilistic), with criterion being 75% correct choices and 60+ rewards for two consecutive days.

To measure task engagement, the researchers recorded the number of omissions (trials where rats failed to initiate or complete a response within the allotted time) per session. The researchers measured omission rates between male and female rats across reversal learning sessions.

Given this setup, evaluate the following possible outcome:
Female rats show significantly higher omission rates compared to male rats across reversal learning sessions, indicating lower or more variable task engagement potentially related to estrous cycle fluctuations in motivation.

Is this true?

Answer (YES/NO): YES